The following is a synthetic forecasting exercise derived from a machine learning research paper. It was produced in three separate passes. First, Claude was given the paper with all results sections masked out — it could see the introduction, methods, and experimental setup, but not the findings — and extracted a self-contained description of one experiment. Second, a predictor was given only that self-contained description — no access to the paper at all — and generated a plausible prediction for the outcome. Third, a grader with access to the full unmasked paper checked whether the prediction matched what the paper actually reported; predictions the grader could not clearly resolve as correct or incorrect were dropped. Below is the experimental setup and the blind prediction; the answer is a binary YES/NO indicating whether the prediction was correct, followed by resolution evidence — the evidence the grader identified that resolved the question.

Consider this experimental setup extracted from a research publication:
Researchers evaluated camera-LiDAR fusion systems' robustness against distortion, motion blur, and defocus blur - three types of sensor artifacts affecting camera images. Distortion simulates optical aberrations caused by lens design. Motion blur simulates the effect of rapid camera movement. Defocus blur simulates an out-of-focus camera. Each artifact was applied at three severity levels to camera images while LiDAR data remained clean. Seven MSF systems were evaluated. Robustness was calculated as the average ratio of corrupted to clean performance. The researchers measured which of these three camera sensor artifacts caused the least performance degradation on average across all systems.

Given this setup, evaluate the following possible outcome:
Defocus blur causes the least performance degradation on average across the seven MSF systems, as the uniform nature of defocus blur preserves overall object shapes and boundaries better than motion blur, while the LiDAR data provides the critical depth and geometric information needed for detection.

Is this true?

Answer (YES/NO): NO